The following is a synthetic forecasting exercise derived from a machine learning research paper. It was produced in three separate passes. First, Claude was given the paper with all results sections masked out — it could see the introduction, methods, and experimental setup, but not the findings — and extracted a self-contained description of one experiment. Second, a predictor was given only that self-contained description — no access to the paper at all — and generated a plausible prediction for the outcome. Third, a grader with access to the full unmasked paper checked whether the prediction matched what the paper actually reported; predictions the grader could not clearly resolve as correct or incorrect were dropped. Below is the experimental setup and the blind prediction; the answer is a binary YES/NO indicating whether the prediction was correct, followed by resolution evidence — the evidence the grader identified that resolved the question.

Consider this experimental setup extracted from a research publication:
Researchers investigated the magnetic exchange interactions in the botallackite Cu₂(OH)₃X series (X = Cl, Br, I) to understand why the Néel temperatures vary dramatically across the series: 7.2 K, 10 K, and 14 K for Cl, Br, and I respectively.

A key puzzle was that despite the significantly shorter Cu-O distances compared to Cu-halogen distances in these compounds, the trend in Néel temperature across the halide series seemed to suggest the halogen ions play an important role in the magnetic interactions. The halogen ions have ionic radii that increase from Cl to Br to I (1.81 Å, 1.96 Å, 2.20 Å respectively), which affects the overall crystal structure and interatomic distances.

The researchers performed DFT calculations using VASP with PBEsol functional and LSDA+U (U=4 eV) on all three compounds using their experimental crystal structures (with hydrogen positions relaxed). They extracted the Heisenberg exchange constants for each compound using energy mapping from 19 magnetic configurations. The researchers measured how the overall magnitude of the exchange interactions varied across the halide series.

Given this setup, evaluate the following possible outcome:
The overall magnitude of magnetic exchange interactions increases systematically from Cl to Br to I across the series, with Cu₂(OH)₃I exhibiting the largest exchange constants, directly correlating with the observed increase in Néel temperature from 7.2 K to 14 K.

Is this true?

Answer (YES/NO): NO